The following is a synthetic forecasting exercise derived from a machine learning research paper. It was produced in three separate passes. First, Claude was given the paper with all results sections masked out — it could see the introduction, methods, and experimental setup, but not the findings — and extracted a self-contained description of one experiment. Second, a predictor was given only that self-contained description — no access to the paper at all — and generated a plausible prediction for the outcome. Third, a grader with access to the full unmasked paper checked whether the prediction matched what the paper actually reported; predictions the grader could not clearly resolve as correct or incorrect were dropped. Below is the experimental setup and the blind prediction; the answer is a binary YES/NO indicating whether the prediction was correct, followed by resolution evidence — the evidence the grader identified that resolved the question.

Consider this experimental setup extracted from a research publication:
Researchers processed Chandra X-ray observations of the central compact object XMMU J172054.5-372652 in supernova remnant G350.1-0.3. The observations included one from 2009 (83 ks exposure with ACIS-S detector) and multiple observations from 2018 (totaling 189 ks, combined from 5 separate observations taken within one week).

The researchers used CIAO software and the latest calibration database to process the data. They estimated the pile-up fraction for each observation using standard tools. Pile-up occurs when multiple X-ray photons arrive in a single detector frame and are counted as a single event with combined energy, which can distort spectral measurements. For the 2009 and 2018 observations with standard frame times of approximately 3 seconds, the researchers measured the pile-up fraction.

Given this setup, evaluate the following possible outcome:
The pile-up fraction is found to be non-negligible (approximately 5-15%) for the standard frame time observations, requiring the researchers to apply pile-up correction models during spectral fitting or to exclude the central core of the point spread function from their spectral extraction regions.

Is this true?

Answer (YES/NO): YES